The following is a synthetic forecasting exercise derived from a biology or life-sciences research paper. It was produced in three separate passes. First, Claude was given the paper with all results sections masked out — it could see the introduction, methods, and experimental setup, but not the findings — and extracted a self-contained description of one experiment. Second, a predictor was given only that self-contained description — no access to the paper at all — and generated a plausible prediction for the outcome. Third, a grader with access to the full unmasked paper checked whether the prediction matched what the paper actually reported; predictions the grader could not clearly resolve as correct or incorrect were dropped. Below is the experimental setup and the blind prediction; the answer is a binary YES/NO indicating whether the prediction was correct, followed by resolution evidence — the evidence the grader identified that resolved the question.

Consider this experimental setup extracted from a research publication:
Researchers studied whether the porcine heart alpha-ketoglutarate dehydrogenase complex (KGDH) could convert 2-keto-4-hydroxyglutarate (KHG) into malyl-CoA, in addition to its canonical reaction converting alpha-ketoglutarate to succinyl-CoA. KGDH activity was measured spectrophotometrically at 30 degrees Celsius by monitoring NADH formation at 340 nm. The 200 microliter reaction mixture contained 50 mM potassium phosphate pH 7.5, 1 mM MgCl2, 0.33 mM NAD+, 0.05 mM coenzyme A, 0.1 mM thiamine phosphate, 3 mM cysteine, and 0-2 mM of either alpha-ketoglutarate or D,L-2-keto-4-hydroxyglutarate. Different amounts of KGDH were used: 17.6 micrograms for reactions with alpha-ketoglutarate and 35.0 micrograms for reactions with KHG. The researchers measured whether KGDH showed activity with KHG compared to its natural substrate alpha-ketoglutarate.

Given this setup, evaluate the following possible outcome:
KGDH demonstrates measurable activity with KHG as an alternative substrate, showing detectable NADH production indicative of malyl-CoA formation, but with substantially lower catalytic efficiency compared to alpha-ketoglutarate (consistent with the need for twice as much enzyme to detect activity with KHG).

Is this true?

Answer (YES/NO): YES